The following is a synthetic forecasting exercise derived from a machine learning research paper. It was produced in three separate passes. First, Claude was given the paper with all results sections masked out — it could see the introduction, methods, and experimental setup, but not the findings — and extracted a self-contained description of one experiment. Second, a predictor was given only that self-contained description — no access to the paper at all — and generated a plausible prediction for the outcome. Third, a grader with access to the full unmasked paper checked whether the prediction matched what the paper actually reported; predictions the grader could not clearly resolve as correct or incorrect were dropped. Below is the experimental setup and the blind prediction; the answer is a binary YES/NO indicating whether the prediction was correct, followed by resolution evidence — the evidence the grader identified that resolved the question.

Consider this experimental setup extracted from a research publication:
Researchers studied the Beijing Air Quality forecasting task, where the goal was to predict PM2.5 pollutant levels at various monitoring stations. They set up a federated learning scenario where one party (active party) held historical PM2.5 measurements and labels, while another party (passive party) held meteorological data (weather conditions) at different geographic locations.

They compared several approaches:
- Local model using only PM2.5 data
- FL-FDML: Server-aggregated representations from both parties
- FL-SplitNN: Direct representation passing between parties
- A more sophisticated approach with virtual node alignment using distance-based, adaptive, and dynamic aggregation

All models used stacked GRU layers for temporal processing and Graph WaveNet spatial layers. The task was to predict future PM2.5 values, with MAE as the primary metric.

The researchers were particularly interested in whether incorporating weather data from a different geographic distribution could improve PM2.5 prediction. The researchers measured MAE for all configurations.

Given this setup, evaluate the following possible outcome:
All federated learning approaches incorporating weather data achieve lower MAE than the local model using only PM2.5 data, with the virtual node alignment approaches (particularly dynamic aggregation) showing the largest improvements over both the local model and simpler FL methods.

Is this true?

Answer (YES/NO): NO